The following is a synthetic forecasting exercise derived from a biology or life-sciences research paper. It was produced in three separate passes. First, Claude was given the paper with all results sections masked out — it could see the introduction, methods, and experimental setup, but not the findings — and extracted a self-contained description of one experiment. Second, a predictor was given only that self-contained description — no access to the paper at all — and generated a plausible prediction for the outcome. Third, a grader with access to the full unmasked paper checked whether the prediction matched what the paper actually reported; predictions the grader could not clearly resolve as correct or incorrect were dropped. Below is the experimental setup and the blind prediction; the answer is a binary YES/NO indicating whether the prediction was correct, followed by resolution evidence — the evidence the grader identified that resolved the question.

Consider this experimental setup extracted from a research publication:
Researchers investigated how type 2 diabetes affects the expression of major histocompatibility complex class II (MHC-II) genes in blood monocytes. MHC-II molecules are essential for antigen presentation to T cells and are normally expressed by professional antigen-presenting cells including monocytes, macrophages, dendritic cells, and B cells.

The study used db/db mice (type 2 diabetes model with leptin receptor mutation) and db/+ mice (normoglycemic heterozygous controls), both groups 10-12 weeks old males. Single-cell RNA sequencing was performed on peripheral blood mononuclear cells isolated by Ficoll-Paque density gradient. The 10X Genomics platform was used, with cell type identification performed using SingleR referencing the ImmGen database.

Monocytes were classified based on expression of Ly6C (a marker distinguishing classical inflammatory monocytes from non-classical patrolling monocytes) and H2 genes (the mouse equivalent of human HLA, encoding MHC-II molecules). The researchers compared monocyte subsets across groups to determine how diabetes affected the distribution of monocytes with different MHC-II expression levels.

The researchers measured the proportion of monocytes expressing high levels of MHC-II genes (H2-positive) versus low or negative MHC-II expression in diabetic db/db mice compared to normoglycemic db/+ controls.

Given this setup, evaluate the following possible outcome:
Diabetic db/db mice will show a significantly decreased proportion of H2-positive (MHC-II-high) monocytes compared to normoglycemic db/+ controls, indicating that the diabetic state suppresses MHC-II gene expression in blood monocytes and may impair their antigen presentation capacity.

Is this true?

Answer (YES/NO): YES